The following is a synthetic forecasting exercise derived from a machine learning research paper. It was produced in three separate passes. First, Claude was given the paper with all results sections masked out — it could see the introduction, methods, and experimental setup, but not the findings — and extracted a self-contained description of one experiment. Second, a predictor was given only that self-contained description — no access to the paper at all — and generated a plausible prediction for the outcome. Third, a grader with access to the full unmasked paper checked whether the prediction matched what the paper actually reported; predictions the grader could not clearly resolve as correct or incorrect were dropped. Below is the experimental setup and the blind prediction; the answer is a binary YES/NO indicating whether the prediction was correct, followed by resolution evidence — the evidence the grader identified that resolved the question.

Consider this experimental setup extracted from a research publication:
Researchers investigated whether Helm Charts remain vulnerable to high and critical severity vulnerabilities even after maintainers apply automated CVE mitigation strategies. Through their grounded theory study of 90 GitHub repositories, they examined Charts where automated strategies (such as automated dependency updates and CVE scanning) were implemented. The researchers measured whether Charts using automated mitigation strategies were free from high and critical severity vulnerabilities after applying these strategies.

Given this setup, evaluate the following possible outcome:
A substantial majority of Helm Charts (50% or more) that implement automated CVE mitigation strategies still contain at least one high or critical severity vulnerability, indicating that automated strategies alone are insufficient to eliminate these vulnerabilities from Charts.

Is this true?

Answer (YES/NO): YES